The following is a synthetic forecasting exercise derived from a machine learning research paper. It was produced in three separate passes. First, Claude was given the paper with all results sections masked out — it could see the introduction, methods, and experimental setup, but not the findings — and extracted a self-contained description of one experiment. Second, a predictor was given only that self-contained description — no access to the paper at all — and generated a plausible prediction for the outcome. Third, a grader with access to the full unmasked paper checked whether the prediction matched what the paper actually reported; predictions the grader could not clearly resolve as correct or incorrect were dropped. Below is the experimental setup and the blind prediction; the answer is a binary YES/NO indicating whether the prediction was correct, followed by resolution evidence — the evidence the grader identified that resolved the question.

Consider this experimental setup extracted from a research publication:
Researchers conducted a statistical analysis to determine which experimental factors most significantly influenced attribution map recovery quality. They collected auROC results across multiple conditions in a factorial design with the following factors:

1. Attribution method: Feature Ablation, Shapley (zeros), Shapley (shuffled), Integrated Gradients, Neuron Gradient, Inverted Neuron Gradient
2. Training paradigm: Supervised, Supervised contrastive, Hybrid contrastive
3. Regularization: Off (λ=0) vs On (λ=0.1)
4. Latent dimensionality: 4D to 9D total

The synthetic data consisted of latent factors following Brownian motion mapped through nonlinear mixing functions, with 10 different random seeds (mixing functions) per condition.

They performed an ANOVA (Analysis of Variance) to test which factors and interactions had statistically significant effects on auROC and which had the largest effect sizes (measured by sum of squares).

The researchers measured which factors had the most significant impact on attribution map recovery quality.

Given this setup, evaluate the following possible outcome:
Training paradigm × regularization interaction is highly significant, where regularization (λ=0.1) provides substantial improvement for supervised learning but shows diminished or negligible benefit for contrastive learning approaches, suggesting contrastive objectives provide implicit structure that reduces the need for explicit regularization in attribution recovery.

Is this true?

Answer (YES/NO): NO